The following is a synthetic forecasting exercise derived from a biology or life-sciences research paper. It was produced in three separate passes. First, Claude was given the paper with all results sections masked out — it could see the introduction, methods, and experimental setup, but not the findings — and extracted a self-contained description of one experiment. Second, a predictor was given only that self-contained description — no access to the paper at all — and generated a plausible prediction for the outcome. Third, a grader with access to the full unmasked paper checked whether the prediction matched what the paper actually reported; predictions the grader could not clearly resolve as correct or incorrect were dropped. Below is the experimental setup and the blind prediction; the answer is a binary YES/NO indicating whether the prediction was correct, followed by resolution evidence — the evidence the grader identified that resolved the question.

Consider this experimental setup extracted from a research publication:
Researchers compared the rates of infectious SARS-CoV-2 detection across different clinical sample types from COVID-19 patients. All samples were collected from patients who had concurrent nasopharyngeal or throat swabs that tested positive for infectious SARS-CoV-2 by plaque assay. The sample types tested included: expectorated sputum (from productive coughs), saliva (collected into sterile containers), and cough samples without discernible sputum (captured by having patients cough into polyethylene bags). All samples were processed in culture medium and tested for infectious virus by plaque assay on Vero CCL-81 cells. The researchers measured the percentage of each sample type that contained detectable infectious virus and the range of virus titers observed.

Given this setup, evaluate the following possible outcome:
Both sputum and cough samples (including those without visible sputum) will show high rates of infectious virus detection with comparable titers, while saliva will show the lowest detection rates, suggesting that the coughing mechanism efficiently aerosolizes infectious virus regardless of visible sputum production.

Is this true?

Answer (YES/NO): NO